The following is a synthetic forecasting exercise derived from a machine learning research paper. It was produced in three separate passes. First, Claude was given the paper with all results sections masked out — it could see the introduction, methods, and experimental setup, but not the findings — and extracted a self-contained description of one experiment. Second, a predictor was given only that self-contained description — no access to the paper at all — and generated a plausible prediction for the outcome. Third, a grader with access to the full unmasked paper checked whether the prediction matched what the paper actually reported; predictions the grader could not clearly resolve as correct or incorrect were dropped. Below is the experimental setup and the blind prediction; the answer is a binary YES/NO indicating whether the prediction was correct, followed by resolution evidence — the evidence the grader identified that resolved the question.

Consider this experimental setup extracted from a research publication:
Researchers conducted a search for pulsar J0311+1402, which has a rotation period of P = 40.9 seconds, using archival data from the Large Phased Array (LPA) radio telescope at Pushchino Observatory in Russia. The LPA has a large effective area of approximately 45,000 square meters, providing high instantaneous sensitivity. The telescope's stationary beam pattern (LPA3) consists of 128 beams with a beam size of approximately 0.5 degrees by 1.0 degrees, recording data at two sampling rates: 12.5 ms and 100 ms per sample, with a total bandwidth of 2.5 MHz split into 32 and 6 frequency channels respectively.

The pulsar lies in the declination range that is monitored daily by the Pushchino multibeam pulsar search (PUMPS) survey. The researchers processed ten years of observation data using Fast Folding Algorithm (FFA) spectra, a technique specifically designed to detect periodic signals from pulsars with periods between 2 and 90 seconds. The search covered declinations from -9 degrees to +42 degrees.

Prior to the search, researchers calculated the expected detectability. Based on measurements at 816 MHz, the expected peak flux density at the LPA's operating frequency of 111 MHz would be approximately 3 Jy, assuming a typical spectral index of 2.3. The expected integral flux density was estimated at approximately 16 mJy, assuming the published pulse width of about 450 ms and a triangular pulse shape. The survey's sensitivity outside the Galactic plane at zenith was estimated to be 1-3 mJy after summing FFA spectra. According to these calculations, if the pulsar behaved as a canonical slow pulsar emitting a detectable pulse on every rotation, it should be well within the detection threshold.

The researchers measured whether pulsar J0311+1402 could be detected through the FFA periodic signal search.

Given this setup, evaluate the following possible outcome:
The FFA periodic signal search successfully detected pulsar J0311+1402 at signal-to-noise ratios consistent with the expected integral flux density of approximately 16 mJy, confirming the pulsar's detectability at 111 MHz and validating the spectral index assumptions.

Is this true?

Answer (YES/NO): NO